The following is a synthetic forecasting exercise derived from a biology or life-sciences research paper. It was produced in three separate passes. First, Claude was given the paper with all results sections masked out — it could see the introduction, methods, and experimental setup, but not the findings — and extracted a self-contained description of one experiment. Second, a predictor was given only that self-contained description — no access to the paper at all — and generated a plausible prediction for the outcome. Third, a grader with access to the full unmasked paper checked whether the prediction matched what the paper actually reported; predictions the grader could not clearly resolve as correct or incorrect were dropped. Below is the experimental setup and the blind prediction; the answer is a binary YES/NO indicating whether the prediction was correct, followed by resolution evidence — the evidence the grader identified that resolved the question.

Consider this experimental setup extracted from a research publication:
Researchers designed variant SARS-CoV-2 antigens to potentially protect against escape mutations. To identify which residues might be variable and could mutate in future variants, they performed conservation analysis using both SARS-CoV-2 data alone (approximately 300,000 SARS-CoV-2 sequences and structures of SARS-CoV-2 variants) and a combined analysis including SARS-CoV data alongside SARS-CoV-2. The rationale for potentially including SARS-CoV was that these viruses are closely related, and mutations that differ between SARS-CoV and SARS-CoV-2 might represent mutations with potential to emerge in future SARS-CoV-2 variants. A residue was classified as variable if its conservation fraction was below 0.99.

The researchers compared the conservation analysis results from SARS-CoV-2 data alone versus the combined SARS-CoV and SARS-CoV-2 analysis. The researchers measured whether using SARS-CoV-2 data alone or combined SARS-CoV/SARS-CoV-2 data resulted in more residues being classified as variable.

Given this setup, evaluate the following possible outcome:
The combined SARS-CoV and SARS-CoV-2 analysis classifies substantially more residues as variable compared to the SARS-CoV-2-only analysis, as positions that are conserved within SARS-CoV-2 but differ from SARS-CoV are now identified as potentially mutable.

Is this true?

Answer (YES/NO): YES